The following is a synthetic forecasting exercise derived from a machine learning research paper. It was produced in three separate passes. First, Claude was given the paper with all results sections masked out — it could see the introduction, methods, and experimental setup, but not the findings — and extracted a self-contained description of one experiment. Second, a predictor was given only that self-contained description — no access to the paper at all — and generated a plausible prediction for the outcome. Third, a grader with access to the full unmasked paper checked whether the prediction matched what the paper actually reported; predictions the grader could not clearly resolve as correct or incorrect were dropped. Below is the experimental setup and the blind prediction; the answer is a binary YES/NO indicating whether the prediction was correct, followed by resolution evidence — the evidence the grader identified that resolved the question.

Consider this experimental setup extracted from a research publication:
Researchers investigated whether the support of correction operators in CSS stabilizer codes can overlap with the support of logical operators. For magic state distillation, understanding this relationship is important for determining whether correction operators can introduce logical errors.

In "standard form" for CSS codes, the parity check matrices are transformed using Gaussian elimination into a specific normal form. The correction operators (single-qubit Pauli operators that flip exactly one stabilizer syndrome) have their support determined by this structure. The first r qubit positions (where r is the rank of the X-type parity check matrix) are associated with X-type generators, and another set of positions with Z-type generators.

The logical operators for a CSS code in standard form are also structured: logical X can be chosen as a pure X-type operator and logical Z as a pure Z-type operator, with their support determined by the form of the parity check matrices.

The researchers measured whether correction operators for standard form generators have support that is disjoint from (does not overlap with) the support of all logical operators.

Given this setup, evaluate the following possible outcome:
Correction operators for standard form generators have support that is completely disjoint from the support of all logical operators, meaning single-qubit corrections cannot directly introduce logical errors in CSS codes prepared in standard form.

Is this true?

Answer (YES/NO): YES